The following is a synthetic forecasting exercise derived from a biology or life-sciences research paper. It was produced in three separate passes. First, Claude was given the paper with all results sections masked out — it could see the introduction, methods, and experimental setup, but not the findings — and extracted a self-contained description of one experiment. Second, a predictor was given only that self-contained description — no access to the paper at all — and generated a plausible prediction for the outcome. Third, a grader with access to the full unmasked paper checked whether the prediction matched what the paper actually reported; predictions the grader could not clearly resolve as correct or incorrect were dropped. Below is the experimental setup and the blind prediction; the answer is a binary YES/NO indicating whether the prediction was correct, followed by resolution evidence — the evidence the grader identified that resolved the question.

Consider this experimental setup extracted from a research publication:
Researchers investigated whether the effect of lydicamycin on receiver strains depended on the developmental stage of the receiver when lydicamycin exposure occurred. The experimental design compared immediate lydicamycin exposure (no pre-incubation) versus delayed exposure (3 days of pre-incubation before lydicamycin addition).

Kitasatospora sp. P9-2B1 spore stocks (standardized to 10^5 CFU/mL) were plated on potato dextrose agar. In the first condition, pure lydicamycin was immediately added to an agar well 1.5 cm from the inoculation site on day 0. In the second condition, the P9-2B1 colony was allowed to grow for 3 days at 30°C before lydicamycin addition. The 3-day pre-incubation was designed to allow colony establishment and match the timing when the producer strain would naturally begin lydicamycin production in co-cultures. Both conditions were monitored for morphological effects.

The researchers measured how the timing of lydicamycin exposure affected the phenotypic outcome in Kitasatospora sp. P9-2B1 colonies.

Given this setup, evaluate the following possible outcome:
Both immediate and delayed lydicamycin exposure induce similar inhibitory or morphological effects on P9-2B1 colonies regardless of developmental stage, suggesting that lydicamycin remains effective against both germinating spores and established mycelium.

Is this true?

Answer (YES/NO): NO